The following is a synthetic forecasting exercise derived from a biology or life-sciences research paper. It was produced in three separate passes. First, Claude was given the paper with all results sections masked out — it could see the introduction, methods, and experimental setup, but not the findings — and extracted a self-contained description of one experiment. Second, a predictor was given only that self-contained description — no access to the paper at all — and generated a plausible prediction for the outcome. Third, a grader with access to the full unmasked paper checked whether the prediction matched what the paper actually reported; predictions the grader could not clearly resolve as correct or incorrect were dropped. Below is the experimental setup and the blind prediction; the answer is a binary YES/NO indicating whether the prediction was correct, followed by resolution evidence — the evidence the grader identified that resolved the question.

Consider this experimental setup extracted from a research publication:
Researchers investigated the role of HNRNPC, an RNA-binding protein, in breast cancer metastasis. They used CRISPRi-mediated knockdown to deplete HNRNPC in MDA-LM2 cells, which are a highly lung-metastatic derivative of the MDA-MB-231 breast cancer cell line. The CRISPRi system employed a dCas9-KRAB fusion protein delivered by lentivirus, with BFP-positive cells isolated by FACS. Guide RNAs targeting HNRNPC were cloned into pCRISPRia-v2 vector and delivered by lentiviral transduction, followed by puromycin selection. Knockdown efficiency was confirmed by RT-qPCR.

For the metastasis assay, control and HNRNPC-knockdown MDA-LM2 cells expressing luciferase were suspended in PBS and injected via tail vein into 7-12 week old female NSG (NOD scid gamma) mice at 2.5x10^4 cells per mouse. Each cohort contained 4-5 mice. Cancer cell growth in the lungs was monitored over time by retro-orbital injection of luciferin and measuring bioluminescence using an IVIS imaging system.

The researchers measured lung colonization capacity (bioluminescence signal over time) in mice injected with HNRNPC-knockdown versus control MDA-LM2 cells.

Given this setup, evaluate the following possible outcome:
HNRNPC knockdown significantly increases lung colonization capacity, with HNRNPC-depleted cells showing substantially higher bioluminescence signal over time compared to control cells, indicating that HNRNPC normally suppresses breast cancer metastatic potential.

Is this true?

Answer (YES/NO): YES